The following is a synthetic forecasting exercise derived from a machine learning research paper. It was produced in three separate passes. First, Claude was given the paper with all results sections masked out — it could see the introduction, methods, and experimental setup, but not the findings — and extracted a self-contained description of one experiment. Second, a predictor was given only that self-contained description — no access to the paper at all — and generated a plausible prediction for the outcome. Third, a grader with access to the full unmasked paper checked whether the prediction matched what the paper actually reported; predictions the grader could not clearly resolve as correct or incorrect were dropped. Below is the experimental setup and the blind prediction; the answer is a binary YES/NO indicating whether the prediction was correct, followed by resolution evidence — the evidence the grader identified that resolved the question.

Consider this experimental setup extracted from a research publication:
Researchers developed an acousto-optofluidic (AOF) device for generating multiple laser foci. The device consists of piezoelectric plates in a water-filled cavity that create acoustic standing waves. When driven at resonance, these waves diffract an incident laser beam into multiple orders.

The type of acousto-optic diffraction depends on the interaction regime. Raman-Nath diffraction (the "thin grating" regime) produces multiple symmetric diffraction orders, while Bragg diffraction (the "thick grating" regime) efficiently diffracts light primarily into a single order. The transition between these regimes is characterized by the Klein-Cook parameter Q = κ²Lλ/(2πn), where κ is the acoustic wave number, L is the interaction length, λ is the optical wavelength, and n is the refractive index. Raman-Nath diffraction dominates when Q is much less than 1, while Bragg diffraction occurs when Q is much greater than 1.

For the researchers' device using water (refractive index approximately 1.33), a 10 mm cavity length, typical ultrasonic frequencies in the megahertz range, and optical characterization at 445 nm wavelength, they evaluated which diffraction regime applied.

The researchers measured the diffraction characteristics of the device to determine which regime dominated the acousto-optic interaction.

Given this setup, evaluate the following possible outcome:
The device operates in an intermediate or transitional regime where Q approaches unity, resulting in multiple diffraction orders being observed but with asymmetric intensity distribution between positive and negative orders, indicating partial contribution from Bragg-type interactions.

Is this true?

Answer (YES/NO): NO